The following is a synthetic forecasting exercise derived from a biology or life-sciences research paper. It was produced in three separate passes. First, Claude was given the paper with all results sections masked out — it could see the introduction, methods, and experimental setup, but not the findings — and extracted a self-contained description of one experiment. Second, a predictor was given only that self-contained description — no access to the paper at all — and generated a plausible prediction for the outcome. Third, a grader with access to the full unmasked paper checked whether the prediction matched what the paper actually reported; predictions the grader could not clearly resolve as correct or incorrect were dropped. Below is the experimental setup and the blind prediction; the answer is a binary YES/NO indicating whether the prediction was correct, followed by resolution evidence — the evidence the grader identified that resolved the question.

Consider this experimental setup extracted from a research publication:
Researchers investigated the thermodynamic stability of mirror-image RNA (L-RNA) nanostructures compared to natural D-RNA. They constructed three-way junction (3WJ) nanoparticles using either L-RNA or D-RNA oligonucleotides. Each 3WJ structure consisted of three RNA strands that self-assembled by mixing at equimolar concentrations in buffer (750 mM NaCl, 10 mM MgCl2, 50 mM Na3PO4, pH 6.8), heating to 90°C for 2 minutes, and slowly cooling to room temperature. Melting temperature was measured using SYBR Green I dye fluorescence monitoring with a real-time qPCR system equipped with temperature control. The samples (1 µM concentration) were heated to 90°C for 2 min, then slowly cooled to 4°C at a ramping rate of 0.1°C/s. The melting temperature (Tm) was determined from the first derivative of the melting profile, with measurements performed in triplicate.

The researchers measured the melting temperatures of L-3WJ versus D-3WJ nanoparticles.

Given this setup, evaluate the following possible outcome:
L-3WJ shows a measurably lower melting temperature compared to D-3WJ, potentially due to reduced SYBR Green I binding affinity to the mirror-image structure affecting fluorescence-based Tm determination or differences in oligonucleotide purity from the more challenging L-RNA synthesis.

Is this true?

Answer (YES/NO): YES